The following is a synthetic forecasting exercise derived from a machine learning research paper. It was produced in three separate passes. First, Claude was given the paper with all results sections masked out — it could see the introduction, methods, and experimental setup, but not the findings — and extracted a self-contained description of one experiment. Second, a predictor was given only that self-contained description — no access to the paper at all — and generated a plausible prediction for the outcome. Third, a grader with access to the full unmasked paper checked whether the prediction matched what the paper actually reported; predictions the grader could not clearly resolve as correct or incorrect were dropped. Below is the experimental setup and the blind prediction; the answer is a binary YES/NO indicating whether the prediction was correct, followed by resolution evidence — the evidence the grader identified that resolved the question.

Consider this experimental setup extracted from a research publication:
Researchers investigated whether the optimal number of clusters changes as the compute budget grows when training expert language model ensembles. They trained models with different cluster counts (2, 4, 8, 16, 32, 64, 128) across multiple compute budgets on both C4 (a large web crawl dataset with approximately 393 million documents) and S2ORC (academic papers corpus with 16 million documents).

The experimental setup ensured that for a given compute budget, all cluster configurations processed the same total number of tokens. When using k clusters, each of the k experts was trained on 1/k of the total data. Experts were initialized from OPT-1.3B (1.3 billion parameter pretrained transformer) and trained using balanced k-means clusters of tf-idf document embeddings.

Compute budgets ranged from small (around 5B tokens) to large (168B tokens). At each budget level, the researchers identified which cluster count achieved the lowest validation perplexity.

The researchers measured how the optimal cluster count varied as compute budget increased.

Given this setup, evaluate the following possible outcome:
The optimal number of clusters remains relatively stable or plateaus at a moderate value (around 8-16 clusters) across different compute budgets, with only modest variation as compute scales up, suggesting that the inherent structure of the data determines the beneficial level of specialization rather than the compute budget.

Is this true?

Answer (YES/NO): NO